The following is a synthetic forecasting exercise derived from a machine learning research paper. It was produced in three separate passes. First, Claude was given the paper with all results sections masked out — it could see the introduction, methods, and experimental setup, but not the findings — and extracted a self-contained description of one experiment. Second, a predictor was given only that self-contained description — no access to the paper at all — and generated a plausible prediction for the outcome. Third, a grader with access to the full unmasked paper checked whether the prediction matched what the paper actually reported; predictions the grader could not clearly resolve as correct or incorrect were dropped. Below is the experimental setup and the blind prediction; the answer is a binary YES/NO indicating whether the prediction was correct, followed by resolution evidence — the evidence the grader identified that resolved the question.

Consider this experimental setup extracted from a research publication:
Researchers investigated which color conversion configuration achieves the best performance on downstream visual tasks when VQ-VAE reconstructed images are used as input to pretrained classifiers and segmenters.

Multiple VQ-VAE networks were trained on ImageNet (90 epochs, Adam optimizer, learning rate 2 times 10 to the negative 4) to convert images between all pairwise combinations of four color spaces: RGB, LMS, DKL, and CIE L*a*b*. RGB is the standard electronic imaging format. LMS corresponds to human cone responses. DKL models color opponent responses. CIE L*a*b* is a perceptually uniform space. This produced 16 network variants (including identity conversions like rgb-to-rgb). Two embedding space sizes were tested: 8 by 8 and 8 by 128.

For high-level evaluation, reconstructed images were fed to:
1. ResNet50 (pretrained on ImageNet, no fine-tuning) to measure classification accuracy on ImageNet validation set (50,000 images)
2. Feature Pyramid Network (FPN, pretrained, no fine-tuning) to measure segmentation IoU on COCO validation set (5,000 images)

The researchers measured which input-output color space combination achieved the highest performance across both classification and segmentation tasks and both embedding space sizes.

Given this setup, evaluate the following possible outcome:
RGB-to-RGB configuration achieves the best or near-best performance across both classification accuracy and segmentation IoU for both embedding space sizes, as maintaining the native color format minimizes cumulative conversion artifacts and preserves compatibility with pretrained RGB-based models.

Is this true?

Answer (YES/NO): NO